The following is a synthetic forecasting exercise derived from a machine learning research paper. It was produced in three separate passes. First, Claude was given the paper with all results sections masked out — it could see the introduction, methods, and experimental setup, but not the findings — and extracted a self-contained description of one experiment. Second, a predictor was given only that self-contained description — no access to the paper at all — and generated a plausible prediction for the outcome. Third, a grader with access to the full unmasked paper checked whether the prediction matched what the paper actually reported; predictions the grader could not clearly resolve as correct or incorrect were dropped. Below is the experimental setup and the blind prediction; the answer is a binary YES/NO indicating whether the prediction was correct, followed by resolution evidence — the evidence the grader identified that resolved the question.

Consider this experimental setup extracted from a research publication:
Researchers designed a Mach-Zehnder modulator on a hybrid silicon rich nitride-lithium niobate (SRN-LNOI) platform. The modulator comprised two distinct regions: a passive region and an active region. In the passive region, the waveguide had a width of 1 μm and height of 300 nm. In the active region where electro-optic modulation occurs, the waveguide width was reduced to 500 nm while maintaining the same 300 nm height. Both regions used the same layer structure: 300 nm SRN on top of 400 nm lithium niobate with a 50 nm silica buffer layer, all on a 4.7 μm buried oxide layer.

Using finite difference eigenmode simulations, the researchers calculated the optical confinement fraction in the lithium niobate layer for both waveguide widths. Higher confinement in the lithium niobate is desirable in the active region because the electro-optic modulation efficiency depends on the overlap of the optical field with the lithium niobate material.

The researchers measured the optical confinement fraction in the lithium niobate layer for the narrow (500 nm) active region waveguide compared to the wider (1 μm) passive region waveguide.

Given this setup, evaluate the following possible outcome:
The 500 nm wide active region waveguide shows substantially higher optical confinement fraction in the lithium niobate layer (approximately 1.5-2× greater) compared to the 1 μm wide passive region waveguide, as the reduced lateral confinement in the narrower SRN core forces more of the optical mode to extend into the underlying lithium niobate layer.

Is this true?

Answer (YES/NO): NO